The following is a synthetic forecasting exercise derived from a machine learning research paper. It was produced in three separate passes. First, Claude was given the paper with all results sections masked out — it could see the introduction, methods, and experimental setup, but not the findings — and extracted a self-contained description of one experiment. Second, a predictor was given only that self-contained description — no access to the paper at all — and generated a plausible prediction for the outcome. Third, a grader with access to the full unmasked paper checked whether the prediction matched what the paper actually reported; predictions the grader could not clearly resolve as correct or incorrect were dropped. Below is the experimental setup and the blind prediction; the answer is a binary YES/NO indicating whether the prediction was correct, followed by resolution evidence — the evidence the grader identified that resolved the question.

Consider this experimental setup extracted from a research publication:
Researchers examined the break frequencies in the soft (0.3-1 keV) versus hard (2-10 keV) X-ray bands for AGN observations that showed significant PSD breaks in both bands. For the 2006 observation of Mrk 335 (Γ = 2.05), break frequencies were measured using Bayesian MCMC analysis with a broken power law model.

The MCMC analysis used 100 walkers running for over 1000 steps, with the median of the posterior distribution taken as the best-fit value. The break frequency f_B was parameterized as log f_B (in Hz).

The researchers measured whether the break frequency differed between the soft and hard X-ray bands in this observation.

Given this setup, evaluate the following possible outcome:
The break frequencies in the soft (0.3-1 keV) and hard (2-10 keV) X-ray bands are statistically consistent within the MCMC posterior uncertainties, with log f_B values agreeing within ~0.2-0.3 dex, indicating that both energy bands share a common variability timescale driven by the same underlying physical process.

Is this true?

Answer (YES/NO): YES